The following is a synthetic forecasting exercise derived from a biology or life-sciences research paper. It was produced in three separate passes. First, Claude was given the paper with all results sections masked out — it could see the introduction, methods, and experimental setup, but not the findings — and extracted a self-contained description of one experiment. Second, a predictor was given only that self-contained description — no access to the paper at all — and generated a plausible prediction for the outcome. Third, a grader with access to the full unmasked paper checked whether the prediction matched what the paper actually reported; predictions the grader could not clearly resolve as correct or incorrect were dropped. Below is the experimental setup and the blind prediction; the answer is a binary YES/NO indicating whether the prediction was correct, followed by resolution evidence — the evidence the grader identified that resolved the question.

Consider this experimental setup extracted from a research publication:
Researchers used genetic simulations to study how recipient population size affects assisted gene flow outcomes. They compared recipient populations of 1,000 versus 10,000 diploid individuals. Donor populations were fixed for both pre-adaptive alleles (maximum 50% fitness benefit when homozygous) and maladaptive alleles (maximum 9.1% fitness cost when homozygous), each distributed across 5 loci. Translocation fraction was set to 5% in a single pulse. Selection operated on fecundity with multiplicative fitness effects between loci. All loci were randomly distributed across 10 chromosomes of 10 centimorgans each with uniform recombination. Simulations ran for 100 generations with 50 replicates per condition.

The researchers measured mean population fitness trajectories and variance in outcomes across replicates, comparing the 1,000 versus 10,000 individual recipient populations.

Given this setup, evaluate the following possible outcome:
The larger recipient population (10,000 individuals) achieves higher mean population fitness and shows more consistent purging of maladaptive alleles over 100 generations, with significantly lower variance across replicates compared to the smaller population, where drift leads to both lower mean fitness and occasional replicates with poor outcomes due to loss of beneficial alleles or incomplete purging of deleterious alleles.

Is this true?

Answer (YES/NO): NO